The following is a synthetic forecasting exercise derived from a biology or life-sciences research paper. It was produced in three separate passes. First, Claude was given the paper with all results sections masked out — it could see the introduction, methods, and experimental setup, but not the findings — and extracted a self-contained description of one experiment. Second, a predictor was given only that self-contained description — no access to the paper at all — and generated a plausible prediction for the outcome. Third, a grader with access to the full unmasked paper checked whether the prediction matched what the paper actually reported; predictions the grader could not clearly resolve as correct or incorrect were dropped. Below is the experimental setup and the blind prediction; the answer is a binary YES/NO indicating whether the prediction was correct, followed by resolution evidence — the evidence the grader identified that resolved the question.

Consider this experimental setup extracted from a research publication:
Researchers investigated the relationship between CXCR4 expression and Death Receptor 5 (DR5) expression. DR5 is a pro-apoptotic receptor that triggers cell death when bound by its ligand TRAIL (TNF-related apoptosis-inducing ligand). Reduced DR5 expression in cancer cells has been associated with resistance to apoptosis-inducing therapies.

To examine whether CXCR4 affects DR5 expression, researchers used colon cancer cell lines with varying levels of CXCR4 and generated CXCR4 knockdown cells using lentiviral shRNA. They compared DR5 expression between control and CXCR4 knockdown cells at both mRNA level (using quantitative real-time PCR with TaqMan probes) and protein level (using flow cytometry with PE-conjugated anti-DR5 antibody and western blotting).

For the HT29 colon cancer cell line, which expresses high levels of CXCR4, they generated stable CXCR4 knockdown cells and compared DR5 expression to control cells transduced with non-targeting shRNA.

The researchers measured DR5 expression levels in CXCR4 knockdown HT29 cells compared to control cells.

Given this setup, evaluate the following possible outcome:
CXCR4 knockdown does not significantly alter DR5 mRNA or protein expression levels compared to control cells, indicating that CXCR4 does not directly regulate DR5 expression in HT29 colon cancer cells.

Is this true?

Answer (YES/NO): NO